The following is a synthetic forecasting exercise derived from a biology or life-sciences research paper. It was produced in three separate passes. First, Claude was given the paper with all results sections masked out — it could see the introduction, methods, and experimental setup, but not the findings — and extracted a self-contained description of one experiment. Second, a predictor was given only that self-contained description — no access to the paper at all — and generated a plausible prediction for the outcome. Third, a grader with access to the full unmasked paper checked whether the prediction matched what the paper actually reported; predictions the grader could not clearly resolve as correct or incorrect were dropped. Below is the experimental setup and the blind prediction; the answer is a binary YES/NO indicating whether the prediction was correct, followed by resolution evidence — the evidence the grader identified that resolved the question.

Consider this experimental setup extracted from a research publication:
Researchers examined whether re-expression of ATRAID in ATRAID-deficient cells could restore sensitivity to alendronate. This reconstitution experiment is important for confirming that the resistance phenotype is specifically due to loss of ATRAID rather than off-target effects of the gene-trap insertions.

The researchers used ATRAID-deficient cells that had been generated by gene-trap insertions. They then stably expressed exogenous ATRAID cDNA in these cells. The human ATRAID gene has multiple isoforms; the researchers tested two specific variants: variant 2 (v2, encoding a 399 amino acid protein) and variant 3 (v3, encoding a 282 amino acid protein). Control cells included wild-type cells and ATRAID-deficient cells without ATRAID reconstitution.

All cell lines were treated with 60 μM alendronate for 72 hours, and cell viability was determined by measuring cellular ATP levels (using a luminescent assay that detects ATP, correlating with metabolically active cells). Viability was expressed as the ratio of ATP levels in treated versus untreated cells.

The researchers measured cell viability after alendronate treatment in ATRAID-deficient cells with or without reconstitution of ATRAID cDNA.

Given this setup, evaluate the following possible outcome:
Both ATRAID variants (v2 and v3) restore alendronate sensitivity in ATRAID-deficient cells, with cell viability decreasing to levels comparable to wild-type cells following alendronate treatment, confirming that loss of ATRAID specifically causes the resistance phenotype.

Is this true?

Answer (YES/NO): YES